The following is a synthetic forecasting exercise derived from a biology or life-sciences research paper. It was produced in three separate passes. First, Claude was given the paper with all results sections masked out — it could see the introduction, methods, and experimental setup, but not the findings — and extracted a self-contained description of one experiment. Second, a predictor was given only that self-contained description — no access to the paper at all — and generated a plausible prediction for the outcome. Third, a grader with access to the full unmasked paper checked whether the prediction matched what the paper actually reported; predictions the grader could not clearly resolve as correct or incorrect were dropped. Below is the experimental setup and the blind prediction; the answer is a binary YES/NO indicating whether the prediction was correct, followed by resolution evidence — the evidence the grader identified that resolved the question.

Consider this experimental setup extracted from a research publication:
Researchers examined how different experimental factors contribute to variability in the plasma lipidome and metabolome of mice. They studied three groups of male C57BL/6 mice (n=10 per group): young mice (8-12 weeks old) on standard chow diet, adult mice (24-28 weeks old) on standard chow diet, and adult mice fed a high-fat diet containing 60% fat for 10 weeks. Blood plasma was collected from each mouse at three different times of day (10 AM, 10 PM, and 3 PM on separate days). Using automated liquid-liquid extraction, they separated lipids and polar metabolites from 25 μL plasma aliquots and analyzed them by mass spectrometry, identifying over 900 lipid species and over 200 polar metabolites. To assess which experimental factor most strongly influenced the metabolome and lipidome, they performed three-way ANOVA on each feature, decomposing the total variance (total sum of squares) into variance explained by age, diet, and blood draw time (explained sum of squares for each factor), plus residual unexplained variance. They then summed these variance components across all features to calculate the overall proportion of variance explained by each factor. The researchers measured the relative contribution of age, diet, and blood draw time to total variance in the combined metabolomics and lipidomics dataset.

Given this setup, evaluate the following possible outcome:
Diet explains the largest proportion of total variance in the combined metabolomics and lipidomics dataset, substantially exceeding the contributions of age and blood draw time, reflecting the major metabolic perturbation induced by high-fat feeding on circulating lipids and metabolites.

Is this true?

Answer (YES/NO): YES